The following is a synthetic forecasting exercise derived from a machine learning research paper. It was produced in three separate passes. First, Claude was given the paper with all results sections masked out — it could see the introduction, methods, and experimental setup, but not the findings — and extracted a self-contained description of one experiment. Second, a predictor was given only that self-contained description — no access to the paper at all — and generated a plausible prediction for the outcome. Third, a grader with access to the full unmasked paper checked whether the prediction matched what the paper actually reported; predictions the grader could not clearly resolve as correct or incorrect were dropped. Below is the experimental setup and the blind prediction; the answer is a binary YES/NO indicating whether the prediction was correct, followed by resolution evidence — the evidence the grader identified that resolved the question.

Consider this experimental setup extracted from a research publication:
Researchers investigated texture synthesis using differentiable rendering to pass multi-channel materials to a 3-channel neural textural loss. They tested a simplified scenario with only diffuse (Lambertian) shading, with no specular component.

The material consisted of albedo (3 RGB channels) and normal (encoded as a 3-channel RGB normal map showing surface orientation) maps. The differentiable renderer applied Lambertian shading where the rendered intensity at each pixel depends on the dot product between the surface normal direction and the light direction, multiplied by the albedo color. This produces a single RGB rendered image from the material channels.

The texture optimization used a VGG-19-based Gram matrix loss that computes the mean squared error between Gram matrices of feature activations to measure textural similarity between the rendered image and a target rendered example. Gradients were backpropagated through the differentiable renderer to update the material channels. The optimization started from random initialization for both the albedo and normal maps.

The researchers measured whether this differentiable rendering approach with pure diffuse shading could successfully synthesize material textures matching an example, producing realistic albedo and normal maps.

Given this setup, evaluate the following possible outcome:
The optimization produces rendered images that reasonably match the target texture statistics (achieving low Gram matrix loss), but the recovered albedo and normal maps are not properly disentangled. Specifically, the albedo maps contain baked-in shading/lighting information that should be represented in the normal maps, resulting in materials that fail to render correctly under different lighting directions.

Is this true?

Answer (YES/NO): NO